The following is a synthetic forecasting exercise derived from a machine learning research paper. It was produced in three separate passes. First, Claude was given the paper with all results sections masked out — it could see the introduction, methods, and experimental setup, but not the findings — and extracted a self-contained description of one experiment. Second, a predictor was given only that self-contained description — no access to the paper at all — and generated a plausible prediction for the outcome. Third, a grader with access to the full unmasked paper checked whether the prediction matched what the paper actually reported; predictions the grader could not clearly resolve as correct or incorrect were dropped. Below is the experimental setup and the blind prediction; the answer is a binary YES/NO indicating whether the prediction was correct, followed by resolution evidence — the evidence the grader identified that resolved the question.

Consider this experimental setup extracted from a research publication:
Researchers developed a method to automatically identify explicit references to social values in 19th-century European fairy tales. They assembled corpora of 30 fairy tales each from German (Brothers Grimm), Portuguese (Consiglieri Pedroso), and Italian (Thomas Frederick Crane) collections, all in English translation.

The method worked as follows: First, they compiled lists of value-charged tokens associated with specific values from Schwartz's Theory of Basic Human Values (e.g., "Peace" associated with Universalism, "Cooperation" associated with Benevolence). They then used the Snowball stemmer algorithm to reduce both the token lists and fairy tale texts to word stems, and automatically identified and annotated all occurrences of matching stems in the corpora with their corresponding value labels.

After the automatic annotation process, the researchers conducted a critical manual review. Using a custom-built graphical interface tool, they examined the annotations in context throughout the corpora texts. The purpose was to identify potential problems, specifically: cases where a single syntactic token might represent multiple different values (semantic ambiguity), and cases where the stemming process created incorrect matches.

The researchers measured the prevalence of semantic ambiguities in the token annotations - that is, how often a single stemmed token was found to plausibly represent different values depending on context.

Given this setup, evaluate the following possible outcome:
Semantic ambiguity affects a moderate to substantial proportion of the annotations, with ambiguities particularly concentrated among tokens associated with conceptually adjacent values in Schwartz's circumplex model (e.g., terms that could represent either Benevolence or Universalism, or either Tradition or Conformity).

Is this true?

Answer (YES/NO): NO